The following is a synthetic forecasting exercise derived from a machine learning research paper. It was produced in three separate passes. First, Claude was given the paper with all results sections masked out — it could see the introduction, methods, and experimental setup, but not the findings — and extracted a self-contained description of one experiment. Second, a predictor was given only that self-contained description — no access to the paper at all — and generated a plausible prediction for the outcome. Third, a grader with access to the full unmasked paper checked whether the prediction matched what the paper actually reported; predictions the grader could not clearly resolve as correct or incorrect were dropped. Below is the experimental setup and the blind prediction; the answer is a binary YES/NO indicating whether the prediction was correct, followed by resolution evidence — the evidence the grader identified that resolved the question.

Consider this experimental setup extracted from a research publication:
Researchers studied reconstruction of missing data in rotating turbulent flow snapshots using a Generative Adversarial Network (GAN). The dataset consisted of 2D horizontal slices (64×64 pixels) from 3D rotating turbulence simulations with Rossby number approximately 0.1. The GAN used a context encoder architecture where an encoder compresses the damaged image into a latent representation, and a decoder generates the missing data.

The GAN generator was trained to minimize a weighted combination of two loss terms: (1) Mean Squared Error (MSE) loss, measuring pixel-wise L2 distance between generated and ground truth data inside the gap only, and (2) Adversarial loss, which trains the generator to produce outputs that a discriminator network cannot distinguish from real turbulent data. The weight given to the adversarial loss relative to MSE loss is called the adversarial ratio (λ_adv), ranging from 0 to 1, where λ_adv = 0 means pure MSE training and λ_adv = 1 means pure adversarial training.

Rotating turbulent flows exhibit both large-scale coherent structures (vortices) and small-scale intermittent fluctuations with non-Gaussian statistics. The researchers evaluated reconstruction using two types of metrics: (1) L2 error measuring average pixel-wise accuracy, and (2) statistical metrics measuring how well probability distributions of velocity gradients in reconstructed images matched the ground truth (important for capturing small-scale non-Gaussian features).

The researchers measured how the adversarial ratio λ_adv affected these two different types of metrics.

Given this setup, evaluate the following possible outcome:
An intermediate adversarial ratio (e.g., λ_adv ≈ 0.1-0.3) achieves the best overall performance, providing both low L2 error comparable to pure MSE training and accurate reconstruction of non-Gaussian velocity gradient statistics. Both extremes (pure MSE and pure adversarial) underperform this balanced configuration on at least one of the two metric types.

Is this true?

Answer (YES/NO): NO